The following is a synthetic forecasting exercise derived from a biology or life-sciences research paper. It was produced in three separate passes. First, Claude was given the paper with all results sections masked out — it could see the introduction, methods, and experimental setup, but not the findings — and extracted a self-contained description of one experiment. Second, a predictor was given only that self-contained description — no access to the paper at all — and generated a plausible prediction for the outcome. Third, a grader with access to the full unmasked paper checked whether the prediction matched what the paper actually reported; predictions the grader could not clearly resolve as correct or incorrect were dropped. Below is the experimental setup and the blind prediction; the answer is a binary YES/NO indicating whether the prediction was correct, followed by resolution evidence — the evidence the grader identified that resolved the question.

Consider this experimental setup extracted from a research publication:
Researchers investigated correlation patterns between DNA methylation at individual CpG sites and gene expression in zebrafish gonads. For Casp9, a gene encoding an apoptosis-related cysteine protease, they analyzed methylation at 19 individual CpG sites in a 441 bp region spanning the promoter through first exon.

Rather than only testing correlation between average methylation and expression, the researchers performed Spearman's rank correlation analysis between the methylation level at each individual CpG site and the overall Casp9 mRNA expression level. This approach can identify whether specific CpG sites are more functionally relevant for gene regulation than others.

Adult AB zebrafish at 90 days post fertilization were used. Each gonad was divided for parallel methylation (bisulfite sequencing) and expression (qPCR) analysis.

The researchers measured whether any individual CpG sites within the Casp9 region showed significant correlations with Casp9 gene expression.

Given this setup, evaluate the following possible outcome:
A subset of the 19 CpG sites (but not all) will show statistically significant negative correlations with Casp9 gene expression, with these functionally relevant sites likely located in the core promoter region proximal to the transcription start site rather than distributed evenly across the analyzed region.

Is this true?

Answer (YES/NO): NO